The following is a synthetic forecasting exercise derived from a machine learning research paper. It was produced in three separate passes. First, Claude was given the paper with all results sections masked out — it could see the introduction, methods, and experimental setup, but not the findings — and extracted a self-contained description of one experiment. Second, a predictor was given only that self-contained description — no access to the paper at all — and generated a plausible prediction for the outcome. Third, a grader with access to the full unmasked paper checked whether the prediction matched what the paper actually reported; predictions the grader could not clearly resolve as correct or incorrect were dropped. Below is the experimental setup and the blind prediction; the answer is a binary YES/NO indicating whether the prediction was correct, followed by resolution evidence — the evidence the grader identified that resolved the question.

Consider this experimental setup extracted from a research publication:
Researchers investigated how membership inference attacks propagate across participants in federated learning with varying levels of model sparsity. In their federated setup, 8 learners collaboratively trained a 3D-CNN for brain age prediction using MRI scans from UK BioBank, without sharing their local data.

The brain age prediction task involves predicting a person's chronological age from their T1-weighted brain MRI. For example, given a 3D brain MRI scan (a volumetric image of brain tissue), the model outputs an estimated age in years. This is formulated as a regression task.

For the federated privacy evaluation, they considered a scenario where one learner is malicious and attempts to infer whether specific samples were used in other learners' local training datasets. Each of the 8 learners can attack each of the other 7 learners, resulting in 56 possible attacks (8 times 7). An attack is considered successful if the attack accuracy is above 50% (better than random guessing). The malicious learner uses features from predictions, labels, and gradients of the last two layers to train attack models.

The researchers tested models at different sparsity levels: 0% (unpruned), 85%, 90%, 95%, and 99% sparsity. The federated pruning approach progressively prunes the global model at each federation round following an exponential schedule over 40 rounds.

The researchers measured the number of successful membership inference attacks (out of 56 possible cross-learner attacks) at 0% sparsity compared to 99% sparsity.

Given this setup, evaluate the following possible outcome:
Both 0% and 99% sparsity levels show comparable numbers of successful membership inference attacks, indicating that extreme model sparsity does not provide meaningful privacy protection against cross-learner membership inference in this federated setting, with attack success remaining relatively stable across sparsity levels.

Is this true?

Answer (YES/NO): NO